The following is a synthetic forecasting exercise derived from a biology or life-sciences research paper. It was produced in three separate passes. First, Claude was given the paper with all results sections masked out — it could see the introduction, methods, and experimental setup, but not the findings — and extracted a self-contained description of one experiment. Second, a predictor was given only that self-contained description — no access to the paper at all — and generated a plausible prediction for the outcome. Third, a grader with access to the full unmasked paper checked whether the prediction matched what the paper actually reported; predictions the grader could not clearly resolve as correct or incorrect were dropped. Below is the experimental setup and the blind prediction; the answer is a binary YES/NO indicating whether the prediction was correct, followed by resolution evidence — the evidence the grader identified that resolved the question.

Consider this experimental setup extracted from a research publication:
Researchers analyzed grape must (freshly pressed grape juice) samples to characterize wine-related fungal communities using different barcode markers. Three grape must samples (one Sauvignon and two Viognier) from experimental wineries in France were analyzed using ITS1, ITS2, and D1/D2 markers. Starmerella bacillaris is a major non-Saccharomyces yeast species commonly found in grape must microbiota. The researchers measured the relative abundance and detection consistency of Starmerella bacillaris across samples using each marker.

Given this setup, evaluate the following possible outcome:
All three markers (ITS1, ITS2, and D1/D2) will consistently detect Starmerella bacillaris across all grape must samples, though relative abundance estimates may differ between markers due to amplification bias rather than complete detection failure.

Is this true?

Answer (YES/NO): NO